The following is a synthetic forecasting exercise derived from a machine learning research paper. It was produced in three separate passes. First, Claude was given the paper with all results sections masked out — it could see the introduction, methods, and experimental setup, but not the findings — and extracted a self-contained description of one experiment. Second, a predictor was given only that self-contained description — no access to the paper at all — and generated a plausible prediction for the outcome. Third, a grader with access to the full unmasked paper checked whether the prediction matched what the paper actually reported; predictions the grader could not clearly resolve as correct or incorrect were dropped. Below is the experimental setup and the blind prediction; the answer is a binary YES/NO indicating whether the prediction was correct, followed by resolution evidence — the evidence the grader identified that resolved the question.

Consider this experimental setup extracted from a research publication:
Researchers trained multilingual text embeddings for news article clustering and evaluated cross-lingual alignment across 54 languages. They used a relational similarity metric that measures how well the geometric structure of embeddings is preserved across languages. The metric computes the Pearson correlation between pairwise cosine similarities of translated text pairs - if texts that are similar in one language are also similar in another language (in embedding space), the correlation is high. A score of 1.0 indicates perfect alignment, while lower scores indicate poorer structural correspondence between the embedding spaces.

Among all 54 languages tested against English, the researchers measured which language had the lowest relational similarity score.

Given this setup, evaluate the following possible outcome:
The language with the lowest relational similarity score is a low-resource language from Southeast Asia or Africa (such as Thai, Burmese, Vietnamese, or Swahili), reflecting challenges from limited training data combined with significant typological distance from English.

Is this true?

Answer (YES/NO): YES